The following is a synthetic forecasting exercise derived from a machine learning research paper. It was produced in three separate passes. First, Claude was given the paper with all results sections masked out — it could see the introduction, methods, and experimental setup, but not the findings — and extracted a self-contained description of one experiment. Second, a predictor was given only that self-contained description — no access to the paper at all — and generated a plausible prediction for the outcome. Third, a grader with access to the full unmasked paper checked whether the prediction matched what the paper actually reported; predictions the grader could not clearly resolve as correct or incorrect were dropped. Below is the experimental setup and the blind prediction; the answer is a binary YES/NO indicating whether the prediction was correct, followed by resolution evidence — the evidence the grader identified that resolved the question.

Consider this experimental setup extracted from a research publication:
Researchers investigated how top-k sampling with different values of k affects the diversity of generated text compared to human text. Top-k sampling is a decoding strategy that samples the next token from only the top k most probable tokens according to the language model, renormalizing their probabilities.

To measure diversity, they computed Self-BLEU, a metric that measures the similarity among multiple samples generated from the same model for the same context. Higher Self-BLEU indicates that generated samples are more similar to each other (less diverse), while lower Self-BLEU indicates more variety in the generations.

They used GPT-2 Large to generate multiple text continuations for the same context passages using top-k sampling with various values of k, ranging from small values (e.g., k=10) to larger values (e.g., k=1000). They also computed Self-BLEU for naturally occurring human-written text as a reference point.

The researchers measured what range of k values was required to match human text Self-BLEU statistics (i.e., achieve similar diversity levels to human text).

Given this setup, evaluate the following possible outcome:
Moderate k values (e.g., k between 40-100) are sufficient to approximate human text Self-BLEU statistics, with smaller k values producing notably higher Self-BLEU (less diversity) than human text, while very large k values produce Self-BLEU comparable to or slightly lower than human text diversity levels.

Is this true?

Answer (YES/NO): NO